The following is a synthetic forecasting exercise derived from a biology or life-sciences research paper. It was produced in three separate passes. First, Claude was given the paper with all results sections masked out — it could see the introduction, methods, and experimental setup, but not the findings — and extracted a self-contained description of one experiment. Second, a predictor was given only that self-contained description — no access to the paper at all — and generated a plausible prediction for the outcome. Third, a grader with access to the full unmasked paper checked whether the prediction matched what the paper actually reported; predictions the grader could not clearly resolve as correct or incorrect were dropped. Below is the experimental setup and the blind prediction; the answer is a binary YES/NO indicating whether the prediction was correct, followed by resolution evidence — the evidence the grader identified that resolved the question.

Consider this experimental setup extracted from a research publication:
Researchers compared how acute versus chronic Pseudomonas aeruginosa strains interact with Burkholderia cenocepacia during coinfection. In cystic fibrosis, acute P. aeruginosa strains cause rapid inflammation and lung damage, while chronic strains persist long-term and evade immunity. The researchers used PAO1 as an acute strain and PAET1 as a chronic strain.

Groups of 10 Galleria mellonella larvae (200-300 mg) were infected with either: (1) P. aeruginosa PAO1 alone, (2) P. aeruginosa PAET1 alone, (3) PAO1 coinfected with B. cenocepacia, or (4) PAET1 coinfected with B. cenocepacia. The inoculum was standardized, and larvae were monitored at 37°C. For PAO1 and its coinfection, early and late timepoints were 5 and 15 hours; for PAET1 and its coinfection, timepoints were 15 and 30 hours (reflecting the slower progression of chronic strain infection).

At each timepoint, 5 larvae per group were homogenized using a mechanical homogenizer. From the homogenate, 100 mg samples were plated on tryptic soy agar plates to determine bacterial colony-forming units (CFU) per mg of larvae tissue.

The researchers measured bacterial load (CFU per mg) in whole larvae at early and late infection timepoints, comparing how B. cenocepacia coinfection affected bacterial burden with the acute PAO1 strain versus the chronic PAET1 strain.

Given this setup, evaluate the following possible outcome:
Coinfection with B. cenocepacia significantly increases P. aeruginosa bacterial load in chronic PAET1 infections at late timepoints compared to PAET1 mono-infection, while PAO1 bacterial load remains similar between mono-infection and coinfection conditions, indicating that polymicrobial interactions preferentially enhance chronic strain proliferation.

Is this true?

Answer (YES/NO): NO